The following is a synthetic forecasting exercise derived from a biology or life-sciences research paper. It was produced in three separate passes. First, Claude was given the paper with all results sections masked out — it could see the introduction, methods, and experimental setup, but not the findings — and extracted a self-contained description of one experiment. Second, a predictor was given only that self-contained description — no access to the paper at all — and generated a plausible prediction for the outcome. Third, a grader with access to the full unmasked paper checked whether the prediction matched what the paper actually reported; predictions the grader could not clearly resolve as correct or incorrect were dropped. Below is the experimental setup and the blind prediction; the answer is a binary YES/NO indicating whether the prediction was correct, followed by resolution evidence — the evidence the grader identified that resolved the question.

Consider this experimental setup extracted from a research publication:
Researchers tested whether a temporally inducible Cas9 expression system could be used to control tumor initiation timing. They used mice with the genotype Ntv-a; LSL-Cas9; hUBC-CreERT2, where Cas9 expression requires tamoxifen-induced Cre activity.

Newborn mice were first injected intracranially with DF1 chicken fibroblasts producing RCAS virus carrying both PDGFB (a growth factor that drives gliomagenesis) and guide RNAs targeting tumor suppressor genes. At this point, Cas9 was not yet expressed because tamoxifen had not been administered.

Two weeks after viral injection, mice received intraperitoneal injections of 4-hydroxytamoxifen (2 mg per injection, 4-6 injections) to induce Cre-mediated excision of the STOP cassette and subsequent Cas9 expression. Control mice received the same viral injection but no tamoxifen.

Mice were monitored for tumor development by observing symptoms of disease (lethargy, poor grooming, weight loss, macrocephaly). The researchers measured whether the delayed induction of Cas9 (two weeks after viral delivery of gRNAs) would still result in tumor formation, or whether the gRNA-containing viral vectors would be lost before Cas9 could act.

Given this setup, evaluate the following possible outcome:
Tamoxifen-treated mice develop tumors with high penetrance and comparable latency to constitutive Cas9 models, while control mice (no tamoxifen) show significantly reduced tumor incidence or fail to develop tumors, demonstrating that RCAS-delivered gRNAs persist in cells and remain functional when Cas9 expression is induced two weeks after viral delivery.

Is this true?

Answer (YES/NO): YES